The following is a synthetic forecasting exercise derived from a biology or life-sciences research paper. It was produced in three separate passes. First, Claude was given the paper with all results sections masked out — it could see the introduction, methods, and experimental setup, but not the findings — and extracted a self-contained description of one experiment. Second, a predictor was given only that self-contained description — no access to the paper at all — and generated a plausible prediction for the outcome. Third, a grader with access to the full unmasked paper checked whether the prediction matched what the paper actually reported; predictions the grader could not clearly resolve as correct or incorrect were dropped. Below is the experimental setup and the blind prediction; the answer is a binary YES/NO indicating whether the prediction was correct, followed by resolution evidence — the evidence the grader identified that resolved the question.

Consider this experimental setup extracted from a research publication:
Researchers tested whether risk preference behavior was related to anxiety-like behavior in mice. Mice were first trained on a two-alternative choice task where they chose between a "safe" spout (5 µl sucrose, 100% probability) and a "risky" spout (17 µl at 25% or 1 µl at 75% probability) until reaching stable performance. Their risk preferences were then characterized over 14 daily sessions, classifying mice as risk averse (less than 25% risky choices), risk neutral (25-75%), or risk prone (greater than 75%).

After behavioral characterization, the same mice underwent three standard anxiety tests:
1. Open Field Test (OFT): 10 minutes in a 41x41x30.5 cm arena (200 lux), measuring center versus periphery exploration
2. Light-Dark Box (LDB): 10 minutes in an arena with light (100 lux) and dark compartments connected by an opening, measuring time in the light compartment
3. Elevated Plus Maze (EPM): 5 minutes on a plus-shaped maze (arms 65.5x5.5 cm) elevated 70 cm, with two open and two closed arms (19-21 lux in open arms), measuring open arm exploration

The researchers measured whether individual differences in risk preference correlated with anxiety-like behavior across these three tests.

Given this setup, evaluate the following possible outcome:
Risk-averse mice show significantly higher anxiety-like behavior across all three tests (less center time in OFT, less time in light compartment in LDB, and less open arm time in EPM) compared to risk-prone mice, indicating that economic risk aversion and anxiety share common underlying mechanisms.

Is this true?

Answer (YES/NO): NO